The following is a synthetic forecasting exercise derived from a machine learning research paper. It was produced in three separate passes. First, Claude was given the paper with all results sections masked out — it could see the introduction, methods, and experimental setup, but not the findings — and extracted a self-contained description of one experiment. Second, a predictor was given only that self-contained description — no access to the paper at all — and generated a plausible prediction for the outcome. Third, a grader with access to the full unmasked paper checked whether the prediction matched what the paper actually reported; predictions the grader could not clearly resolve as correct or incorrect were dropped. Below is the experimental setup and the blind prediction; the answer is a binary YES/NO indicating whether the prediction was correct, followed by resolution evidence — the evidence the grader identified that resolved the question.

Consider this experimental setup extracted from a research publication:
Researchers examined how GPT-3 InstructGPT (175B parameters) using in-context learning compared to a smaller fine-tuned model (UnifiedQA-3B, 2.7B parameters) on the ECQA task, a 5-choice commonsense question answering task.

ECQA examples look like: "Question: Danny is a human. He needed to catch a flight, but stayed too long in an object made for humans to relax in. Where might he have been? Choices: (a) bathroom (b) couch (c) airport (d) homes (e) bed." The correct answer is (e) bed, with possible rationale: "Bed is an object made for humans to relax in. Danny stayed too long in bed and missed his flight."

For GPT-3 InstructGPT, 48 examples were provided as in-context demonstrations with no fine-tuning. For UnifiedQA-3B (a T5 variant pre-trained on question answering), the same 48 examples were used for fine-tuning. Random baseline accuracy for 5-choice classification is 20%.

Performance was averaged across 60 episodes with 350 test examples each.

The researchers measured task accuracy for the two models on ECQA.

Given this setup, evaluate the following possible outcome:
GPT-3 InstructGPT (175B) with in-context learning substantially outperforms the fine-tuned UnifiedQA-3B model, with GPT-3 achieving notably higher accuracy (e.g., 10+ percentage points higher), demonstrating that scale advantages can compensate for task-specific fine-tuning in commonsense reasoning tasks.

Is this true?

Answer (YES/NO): NO